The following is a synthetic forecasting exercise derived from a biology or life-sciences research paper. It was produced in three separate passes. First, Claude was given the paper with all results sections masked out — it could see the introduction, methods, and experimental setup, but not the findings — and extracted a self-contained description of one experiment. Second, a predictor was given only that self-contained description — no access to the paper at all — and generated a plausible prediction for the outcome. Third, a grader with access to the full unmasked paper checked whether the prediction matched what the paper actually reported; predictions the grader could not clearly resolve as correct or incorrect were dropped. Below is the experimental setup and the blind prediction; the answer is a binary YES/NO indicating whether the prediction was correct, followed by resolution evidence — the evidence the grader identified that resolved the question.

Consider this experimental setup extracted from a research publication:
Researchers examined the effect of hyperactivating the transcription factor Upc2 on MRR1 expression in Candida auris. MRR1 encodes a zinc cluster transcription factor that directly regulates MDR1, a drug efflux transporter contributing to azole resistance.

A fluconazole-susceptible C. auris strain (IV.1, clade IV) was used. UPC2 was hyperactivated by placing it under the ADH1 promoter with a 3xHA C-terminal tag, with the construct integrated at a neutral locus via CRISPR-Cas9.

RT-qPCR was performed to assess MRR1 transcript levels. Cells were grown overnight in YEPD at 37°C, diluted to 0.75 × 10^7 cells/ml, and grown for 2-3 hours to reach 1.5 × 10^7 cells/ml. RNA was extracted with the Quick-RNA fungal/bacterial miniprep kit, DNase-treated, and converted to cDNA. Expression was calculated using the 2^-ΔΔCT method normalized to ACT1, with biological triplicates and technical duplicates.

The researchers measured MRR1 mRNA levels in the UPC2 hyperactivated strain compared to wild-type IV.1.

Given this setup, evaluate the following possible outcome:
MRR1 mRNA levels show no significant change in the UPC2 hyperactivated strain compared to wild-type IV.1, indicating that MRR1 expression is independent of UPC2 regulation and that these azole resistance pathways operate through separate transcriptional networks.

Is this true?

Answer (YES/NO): NO